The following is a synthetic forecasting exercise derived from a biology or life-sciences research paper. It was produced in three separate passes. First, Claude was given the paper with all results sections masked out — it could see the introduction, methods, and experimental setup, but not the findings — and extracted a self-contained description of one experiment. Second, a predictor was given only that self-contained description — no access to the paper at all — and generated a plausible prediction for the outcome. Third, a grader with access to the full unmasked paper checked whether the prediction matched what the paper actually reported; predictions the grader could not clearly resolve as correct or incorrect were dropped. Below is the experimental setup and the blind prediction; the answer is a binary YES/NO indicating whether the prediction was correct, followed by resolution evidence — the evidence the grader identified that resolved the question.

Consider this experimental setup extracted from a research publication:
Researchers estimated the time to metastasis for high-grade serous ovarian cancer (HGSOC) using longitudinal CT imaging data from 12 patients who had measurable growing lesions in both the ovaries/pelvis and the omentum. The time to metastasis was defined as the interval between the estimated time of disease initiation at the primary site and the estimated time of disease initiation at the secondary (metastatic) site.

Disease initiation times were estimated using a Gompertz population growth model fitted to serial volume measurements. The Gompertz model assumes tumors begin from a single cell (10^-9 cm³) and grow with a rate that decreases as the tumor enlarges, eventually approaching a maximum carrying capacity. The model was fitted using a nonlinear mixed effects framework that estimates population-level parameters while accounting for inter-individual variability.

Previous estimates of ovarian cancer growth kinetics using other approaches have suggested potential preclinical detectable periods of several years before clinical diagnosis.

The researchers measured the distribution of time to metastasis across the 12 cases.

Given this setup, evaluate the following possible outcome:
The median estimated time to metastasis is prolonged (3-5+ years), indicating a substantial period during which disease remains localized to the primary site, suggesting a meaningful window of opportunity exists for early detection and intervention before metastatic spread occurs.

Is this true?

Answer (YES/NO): NO